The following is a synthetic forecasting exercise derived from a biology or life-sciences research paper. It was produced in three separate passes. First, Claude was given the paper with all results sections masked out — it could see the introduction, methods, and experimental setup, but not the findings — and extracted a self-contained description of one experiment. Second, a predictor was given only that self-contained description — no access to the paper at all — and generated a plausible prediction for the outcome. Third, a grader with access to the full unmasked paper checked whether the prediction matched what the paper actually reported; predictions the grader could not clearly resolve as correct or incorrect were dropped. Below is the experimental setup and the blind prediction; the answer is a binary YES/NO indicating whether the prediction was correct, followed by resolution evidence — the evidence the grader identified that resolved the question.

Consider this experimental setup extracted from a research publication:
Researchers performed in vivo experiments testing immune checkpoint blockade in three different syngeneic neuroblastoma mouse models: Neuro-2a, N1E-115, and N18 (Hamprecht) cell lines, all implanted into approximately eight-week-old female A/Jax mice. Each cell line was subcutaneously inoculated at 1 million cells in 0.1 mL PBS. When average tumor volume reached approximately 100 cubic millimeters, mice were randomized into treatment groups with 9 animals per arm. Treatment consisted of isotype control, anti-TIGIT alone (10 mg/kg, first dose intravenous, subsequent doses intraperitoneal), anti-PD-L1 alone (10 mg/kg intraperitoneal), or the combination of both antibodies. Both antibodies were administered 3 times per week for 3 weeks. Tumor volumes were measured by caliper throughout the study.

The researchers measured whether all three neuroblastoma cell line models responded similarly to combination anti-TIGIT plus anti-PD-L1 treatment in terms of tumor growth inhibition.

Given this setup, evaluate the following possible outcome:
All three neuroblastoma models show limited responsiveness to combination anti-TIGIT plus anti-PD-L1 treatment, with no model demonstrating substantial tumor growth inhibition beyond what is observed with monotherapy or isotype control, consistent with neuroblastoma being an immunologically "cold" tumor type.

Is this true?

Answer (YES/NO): NO